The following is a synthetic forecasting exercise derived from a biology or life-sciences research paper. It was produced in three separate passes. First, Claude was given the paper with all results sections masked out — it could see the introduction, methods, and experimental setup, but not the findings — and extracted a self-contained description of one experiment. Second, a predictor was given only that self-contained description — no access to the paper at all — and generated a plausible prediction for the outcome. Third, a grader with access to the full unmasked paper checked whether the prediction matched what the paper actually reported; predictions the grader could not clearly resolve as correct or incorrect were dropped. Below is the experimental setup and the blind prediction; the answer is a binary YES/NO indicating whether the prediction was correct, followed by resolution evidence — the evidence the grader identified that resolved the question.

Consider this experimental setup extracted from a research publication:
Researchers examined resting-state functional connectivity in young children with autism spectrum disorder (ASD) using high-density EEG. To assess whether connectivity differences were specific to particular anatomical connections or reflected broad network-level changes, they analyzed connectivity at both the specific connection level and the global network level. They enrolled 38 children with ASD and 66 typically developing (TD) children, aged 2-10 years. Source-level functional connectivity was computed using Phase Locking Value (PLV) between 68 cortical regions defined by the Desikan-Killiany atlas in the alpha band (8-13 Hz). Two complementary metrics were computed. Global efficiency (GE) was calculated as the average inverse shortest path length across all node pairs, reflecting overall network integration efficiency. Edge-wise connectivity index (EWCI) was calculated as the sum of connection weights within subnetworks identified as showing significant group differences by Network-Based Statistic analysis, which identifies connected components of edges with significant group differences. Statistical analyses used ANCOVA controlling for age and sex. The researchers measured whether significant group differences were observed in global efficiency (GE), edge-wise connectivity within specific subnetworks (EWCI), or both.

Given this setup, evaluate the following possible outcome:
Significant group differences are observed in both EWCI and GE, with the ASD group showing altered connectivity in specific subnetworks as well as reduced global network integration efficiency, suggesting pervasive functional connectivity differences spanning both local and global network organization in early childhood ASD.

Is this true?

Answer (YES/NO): NO